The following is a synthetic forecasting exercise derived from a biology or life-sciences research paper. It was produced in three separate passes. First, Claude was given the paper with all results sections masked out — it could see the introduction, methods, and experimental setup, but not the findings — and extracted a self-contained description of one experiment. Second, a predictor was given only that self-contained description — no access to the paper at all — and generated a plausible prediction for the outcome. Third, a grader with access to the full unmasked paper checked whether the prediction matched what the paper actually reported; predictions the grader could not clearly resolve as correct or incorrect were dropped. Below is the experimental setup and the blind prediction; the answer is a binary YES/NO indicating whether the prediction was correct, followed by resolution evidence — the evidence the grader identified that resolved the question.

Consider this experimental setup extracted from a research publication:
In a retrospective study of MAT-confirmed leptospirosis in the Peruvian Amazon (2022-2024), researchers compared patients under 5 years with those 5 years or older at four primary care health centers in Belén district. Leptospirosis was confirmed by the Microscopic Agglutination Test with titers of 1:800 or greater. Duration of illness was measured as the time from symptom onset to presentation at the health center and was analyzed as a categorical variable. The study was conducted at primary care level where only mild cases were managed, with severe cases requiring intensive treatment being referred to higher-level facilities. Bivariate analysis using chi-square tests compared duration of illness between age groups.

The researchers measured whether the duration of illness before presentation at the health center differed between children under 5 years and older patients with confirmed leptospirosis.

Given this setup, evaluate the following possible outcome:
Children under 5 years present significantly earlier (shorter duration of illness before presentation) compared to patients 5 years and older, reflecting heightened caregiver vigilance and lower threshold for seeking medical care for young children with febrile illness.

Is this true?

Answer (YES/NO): NO